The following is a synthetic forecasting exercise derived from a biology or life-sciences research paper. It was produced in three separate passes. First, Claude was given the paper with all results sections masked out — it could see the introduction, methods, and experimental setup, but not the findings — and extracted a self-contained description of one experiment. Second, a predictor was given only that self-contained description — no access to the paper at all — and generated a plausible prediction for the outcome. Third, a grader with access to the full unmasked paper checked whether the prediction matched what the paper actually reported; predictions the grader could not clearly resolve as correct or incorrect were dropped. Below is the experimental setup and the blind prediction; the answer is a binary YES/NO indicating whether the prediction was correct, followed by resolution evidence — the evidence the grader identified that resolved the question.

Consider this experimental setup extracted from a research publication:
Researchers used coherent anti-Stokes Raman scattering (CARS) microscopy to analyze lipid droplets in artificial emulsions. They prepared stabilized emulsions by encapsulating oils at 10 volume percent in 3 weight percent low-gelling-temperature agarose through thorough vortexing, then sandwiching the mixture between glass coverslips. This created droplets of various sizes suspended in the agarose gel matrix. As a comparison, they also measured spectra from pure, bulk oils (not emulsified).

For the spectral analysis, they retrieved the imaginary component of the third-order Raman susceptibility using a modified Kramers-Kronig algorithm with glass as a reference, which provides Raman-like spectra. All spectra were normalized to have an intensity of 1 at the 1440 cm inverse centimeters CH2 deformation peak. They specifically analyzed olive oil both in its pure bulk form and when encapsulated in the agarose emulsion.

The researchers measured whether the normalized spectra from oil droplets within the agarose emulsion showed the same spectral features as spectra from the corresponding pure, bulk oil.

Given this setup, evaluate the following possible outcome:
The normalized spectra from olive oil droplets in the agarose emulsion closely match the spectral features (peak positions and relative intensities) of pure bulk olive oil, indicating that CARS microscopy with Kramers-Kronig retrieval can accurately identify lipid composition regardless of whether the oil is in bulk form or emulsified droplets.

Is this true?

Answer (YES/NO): NO